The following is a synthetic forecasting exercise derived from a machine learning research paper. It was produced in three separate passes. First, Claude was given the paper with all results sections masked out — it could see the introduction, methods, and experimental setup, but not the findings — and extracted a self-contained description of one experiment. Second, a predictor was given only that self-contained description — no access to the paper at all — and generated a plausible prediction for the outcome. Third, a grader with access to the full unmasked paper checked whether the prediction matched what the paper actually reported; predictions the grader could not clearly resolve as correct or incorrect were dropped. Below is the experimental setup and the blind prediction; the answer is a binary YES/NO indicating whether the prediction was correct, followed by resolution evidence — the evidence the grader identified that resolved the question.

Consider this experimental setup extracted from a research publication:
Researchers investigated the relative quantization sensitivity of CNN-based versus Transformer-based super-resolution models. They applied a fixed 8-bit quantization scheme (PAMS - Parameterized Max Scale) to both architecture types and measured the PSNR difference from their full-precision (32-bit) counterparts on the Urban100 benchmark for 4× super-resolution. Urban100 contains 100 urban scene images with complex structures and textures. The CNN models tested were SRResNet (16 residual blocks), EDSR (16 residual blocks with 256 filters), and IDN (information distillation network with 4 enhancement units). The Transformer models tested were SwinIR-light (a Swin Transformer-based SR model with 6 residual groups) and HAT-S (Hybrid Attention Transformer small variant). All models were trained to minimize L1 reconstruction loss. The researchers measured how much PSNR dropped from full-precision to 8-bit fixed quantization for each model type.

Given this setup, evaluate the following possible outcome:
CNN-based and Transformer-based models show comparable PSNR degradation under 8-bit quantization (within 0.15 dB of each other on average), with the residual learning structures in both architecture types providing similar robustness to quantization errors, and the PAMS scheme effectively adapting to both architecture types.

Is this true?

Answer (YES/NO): NO